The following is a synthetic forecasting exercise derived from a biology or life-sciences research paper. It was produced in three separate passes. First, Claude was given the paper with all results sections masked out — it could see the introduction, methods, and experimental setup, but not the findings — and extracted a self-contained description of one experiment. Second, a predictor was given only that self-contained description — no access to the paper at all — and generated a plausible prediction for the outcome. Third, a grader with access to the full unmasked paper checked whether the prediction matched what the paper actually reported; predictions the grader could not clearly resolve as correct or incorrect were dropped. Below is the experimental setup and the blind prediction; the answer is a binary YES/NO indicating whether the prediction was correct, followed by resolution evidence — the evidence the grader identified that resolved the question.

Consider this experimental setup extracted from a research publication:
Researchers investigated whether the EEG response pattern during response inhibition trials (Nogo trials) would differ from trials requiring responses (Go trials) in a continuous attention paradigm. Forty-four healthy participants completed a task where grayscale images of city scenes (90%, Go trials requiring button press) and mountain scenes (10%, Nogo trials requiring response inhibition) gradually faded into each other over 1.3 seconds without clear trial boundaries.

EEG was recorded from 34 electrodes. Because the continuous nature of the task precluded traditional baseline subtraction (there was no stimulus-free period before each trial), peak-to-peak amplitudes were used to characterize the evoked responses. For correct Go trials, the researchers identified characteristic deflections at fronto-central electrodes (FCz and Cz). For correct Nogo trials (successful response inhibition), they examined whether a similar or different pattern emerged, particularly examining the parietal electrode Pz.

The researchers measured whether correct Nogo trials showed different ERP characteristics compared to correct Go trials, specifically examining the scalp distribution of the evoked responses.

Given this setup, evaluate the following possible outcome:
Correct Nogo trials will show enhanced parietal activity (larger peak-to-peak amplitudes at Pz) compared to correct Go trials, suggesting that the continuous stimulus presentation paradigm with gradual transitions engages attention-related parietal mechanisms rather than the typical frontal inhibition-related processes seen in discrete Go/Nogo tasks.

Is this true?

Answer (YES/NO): NO